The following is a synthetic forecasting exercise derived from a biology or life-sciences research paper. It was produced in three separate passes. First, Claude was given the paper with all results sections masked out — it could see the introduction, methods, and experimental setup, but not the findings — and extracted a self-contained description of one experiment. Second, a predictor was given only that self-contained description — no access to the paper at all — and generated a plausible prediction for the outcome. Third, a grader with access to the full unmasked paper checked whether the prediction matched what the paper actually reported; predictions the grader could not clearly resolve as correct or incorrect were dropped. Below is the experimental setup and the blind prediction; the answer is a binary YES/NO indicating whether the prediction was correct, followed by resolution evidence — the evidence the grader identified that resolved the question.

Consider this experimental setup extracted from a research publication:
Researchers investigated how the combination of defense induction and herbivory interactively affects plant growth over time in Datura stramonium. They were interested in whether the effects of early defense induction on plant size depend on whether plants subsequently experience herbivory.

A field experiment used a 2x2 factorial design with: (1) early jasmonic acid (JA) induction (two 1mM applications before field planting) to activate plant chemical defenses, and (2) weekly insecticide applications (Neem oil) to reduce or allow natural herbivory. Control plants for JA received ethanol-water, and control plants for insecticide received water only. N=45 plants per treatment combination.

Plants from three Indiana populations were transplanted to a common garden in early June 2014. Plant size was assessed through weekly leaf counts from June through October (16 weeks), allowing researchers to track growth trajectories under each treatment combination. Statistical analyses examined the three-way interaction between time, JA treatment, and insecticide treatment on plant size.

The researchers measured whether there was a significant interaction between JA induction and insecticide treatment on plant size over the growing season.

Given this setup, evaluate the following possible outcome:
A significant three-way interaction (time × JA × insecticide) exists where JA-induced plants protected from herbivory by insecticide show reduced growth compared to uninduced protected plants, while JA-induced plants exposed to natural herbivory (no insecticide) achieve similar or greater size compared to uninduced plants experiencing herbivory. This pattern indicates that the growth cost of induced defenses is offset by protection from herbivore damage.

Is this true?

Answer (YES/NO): NO